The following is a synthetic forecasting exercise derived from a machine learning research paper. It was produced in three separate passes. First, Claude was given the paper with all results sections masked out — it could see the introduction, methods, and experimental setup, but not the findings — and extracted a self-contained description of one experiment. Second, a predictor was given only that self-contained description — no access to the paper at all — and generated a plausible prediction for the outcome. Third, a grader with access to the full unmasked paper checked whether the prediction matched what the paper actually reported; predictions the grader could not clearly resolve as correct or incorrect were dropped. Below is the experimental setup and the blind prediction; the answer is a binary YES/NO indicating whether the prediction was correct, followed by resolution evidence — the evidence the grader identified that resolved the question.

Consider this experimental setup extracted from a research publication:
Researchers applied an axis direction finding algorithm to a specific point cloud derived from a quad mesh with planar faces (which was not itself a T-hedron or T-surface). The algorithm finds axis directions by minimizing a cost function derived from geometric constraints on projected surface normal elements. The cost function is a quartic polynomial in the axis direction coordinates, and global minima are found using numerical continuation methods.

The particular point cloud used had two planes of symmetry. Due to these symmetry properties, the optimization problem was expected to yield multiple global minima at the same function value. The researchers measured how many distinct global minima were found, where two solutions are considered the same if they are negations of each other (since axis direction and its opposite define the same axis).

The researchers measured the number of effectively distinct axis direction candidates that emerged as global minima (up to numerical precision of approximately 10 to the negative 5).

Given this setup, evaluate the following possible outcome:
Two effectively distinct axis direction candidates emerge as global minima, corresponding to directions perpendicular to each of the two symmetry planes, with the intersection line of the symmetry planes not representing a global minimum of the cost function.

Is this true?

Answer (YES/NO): NO